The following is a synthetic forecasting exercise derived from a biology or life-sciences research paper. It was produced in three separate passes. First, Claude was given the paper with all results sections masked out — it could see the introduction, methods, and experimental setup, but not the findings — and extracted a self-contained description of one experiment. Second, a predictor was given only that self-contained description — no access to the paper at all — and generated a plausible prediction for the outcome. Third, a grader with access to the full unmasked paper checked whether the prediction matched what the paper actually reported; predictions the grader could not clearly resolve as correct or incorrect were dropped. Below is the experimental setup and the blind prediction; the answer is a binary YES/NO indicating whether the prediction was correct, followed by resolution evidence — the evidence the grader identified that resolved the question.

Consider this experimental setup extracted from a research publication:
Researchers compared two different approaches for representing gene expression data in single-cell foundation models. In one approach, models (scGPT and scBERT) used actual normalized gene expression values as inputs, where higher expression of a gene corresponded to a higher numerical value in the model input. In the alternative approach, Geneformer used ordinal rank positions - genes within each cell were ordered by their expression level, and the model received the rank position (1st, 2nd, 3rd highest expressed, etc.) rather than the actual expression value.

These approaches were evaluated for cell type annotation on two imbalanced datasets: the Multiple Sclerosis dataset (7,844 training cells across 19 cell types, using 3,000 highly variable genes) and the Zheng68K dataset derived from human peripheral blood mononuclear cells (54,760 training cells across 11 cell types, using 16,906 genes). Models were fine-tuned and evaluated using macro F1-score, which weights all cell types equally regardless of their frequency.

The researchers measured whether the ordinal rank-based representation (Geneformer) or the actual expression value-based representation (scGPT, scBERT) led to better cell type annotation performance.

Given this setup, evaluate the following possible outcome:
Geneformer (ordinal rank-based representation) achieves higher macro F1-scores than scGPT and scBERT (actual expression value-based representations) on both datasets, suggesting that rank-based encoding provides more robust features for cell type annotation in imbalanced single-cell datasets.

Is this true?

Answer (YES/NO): NO